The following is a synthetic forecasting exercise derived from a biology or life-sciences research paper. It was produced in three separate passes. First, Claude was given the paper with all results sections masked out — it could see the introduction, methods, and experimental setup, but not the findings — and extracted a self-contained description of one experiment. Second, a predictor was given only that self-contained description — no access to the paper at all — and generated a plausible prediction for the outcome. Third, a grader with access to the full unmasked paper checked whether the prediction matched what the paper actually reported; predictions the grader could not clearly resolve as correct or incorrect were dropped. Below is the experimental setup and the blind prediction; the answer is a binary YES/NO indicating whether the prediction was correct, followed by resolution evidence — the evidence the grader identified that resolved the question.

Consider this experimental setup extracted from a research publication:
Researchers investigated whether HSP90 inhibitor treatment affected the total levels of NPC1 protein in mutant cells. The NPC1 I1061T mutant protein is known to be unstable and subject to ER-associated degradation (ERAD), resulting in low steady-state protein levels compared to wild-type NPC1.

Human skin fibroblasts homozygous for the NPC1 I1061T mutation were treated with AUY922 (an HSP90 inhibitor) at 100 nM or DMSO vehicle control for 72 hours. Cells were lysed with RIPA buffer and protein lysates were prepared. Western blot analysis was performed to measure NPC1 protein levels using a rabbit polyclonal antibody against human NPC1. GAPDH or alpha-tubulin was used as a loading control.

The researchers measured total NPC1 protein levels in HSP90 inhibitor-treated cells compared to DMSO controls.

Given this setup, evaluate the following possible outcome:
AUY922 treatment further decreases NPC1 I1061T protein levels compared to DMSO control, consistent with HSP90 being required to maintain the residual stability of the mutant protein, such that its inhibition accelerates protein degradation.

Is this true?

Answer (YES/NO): NO